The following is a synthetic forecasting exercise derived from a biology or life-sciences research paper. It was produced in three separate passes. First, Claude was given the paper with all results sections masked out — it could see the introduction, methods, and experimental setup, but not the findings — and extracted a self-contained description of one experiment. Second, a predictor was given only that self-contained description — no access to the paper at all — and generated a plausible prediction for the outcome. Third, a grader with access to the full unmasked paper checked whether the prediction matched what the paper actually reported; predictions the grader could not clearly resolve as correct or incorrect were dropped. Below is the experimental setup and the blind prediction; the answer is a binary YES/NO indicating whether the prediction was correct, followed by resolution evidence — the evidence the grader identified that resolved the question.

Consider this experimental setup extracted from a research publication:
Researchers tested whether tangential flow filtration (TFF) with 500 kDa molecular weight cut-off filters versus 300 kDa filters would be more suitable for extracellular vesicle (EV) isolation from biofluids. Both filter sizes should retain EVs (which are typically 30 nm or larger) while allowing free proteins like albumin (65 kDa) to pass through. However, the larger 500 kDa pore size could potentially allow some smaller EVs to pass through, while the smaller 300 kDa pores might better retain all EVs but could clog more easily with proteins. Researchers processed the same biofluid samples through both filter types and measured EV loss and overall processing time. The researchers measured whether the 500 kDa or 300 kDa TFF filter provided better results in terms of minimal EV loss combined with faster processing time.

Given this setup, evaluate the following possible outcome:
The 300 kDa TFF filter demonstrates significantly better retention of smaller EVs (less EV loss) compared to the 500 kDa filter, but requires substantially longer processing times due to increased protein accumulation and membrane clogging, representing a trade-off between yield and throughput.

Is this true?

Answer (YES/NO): NO